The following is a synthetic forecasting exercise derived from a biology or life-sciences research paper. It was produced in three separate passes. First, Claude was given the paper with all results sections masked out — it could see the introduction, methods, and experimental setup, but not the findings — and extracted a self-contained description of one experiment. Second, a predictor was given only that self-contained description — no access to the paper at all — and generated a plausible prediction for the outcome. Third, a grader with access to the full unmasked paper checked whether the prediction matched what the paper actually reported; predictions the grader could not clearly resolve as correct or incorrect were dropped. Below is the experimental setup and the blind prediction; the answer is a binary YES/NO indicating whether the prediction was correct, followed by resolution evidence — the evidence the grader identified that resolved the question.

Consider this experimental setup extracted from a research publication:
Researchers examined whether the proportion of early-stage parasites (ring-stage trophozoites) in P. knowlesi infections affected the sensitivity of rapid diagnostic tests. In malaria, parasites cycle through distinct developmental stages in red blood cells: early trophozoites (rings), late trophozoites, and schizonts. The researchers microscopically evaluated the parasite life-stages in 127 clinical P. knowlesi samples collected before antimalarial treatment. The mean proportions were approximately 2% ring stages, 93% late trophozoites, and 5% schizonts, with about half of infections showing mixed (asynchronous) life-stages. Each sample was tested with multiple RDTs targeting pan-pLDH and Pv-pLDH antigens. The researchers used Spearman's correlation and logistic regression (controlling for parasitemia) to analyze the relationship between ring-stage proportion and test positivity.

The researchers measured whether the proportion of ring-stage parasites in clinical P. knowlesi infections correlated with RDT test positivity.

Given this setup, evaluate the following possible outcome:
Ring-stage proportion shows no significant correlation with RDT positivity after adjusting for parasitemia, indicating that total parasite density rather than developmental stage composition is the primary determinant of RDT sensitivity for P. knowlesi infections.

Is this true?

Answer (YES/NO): NO